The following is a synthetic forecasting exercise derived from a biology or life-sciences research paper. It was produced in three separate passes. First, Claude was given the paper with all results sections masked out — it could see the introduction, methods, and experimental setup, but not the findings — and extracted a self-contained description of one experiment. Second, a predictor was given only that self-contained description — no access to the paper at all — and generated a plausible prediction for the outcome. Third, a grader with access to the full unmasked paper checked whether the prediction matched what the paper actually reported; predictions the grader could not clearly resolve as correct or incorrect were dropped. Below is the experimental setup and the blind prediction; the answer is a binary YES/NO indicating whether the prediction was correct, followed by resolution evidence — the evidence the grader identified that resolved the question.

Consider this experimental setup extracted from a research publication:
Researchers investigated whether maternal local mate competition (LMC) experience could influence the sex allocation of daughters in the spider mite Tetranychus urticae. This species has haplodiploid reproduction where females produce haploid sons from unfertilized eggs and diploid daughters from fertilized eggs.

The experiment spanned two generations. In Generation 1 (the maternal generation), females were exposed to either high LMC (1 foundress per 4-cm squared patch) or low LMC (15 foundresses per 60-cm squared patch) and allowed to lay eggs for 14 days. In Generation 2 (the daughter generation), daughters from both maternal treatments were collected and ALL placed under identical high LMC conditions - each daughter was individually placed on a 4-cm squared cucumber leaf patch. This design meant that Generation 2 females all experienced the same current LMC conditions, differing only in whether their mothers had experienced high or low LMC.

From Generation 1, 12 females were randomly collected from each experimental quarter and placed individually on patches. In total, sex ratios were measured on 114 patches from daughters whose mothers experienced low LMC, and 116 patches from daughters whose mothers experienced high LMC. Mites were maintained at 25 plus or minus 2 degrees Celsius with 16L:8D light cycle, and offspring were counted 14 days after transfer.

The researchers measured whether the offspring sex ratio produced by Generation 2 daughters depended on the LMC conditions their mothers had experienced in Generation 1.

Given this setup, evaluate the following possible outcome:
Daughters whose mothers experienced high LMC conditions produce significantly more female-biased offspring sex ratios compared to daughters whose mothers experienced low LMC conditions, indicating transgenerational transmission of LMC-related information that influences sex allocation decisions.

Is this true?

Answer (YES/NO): YES